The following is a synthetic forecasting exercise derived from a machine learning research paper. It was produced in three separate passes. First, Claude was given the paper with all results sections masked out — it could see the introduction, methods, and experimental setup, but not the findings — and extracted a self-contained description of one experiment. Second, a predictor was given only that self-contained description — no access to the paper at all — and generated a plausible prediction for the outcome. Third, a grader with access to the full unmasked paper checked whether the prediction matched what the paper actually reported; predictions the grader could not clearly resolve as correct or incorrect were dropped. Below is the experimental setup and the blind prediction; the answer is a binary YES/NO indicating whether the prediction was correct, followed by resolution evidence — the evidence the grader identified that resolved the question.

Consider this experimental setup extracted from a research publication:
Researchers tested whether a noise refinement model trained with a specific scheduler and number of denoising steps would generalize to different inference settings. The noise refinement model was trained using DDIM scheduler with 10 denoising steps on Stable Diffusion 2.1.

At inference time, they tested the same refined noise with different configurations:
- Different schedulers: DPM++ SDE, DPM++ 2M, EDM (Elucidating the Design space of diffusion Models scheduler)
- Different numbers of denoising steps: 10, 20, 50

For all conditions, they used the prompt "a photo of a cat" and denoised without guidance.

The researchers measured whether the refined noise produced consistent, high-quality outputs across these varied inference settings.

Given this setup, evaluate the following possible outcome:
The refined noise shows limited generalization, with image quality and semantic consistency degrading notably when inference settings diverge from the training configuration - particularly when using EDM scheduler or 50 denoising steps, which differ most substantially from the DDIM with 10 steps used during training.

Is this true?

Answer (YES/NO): NO